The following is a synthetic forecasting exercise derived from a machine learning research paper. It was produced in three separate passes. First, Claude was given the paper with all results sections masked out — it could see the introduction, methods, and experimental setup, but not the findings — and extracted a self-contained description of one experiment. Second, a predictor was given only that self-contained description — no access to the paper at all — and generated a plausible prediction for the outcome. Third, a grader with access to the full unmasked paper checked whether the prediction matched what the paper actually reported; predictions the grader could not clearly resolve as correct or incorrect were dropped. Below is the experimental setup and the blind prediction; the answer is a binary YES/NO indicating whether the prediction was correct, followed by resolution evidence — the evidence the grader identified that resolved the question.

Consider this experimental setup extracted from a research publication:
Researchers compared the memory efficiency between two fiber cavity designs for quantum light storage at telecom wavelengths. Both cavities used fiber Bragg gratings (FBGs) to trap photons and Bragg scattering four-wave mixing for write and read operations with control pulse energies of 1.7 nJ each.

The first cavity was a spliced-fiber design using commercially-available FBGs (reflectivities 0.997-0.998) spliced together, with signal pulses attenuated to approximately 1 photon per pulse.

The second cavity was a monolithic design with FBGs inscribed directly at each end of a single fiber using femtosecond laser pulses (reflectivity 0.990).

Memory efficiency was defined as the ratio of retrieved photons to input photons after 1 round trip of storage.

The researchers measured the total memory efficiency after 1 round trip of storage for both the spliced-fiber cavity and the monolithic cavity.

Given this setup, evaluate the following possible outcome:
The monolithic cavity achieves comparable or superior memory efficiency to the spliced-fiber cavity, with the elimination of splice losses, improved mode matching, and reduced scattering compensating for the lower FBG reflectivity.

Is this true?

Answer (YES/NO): YES